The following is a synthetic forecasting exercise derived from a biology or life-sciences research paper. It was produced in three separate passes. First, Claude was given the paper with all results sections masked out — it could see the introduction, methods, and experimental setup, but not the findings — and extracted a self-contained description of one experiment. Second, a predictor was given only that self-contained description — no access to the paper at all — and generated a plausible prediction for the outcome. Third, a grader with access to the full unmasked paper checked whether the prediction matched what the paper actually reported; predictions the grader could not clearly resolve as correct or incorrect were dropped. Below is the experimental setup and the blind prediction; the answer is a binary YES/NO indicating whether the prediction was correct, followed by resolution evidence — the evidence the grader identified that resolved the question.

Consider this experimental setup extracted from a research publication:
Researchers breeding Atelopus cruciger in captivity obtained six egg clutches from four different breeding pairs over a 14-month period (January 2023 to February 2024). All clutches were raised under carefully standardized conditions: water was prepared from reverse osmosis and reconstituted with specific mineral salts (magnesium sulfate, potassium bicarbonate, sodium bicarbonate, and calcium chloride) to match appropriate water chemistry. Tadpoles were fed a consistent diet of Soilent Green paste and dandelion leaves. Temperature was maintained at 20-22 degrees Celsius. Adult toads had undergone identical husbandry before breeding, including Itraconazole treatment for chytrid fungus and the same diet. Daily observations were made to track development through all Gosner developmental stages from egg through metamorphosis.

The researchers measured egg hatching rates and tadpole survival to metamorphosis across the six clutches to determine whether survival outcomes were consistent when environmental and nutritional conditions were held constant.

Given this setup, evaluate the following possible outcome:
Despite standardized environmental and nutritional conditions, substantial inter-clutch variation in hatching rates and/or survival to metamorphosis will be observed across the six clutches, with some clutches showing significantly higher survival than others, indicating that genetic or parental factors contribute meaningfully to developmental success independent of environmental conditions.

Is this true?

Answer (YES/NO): YES